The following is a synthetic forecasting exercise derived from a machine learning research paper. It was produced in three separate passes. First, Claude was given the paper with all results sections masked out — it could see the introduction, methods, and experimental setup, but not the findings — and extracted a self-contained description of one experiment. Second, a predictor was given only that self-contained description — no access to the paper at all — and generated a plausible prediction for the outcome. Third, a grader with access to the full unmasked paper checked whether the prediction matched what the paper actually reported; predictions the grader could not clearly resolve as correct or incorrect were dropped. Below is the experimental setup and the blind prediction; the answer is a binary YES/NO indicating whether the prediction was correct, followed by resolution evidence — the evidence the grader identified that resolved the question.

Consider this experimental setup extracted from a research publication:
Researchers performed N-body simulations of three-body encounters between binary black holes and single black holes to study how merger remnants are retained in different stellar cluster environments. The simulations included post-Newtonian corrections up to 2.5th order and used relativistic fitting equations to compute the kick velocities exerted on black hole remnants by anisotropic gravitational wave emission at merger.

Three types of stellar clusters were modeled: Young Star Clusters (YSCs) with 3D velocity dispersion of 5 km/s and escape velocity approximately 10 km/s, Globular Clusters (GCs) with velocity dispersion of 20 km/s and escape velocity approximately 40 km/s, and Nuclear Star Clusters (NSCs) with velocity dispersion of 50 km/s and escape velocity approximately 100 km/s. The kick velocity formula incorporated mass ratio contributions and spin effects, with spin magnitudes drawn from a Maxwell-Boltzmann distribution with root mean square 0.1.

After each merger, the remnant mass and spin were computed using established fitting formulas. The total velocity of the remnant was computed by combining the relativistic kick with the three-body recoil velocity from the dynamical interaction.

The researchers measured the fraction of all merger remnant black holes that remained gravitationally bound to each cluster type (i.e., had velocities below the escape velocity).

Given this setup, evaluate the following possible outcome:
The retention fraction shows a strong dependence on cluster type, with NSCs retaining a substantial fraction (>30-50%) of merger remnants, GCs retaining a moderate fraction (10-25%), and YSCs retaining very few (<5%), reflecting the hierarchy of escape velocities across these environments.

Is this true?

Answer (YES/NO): NO